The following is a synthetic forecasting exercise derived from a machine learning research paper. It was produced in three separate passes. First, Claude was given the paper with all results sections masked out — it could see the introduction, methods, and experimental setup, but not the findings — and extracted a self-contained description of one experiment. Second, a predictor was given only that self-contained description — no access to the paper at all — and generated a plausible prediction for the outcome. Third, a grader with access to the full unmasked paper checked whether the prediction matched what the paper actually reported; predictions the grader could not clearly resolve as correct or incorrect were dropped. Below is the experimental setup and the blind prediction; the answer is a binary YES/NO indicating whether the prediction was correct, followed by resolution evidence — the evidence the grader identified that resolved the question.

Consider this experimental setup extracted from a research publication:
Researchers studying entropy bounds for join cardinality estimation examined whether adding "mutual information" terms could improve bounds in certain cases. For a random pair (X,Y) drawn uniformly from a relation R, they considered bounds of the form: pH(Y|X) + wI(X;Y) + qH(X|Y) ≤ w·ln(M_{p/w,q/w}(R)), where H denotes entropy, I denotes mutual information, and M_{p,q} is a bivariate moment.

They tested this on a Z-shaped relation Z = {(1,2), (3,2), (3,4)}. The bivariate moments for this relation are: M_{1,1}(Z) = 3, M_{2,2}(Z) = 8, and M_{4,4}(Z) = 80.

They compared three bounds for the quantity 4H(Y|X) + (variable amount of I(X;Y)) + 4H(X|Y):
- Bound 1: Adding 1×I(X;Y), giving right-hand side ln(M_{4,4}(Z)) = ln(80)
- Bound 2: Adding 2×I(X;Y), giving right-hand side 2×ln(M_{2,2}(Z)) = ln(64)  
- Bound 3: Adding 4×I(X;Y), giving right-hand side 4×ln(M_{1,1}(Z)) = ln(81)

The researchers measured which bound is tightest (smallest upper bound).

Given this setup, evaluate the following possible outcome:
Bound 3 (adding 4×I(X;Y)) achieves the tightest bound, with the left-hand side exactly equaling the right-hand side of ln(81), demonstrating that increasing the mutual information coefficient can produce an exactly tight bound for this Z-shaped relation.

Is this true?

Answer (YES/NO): NO